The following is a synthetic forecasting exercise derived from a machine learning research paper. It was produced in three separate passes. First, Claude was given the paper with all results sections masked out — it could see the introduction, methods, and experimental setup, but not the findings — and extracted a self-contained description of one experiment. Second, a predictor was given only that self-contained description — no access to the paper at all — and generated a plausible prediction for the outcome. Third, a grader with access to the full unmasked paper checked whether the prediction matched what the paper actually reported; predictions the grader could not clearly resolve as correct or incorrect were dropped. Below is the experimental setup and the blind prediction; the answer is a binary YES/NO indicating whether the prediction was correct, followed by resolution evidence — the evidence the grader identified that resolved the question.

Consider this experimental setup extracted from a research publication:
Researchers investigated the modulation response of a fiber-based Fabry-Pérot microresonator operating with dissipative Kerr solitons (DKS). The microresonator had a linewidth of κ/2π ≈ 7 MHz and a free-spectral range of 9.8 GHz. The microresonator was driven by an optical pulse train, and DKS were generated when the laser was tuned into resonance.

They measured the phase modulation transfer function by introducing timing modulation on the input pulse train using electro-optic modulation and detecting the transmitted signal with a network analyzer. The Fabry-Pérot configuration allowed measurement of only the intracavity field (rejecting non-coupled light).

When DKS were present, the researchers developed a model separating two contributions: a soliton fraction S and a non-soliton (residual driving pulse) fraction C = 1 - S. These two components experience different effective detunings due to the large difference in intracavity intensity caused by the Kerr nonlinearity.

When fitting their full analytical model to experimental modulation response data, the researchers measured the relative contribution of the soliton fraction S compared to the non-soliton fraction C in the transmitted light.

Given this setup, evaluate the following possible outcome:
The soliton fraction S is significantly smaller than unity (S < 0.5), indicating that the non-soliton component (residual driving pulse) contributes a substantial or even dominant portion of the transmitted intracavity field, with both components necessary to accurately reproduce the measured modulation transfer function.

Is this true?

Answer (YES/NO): NO